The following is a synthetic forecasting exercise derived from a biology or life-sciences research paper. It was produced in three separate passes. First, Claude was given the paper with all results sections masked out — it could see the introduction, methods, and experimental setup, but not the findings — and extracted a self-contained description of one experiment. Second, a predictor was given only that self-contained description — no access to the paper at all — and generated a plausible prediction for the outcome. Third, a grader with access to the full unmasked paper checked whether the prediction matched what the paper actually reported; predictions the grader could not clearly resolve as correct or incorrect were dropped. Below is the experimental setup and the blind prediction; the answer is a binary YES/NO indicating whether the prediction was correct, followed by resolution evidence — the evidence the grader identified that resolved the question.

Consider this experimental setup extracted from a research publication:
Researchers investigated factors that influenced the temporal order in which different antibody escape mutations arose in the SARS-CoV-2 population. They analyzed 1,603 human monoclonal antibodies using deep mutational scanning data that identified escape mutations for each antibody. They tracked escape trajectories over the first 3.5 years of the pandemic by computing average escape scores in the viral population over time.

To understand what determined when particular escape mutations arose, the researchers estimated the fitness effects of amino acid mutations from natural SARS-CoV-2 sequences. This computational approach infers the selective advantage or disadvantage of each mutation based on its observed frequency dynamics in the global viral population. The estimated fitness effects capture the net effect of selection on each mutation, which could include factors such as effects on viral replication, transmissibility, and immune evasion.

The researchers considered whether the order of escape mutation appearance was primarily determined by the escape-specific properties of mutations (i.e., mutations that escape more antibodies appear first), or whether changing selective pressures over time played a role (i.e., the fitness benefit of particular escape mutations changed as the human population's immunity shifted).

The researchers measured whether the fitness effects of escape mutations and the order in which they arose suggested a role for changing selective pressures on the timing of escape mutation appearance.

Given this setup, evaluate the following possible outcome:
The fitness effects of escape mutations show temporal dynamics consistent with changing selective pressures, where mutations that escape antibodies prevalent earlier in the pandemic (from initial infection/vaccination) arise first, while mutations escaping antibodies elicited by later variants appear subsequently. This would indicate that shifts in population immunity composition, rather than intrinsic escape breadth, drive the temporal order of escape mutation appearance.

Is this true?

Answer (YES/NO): NO